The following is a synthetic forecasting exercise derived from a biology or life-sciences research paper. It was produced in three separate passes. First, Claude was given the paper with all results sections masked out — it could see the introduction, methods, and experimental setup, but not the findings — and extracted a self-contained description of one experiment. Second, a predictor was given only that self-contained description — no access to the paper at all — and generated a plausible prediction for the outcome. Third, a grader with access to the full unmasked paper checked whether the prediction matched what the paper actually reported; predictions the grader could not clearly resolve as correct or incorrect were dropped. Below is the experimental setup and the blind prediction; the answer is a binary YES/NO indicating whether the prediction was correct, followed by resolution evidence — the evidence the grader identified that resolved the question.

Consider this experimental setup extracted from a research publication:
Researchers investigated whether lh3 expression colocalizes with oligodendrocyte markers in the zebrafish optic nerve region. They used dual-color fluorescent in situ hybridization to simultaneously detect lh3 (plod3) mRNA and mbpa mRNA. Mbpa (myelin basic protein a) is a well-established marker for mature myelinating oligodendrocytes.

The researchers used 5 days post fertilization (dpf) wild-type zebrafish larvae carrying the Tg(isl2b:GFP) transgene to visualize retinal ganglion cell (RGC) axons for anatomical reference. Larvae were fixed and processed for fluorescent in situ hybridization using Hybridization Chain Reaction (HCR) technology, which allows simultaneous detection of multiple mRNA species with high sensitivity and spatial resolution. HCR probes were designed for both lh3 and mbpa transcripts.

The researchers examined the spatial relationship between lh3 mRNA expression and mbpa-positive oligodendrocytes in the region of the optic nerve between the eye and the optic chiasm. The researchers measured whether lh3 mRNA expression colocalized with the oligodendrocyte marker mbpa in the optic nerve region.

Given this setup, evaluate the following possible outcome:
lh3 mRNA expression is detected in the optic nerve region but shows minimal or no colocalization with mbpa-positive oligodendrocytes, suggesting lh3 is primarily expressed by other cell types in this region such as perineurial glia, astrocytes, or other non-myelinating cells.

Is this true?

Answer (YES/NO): NO